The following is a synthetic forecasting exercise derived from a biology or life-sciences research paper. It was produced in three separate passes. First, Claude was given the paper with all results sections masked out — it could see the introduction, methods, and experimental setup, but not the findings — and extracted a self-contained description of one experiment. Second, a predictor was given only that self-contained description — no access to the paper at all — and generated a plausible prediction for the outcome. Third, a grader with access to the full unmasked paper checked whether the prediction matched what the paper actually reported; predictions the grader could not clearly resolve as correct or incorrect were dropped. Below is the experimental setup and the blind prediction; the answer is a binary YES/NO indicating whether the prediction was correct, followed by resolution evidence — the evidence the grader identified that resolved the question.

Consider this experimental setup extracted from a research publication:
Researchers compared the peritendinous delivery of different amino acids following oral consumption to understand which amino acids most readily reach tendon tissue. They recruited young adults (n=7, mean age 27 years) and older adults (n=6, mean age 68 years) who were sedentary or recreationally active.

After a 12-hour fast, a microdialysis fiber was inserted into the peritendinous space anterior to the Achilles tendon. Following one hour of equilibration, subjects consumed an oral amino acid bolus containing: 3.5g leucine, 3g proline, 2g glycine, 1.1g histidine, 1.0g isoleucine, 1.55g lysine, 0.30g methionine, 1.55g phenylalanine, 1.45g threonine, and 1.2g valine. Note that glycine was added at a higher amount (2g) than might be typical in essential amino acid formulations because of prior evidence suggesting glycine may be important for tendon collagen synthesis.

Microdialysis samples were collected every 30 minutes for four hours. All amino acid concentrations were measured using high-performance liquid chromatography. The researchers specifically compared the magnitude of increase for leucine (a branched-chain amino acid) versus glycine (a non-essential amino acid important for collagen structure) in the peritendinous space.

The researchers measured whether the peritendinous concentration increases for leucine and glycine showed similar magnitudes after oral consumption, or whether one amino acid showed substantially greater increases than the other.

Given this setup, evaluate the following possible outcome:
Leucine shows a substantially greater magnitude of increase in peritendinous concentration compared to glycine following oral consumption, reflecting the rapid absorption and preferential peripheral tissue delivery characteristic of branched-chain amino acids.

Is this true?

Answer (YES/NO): YES